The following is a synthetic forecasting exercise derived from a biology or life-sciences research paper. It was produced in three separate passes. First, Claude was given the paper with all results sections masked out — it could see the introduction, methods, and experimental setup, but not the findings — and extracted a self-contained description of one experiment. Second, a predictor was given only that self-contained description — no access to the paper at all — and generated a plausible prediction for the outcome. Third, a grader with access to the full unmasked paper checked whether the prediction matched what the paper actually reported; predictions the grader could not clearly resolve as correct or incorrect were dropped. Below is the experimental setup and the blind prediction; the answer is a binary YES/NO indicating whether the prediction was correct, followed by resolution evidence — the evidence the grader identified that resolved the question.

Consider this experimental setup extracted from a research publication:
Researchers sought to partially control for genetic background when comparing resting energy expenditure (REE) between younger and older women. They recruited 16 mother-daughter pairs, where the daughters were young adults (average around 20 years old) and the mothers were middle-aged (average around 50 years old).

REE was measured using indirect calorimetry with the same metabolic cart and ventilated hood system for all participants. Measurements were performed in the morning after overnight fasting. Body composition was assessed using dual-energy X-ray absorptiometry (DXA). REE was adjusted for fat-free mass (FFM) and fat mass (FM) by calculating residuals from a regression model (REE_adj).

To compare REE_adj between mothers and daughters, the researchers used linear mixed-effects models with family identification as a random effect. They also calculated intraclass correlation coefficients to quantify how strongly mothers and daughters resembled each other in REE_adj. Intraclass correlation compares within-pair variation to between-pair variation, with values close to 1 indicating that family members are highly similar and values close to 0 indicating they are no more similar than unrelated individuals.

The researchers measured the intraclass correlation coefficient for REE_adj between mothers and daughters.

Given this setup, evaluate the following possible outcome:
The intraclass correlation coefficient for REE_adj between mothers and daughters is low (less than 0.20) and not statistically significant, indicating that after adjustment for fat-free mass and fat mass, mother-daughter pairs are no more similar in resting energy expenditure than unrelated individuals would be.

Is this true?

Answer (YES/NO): YES